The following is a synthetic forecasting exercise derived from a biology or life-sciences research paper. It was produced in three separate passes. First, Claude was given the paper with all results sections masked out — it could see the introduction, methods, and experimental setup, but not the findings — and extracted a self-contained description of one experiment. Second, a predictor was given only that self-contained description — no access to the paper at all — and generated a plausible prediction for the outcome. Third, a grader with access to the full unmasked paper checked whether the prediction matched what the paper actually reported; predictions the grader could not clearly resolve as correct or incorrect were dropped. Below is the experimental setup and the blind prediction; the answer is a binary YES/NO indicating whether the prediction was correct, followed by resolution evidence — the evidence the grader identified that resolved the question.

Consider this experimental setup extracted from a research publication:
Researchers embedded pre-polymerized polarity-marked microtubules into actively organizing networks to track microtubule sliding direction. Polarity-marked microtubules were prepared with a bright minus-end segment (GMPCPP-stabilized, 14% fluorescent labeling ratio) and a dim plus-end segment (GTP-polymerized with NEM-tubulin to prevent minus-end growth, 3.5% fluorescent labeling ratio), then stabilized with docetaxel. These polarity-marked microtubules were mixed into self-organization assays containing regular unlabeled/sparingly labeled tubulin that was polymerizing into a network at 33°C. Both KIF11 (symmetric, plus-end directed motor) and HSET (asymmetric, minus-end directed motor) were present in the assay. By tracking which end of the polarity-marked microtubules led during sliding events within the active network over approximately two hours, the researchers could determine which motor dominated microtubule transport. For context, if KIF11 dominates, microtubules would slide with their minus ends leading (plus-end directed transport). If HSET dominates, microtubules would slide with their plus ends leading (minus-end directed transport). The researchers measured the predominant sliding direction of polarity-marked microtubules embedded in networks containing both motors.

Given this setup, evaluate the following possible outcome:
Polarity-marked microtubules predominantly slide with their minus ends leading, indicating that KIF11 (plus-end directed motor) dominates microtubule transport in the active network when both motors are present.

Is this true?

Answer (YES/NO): YES